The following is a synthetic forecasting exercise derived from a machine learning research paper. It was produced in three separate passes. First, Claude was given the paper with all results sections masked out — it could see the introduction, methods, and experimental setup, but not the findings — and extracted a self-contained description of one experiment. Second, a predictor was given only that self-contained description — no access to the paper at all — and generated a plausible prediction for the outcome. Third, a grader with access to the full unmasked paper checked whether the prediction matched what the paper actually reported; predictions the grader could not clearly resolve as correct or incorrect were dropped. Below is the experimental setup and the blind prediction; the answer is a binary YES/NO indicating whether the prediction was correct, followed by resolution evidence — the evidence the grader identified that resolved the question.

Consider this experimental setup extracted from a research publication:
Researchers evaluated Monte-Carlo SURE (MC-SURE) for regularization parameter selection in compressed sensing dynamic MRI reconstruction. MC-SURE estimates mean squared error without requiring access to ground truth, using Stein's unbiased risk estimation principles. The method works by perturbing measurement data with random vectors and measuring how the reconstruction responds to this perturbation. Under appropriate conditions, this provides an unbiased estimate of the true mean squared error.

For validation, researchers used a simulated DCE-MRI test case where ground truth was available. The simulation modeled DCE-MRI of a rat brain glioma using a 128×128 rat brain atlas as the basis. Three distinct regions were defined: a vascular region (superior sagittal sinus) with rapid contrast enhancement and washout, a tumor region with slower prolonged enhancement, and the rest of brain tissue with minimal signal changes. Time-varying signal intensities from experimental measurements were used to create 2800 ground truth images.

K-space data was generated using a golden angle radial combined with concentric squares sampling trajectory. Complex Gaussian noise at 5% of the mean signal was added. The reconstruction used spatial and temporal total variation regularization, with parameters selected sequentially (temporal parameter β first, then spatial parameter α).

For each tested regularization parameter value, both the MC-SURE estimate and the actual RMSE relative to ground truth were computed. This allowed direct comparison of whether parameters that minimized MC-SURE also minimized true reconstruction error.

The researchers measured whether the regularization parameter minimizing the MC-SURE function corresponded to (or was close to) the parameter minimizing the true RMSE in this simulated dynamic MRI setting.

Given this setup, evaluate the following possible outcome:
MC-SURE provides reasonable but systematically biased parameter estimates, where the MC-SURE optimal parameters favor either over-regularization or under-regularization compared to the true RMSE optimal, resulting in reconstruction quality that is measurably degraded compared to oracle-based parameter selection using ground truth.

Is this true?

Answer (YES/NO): YES